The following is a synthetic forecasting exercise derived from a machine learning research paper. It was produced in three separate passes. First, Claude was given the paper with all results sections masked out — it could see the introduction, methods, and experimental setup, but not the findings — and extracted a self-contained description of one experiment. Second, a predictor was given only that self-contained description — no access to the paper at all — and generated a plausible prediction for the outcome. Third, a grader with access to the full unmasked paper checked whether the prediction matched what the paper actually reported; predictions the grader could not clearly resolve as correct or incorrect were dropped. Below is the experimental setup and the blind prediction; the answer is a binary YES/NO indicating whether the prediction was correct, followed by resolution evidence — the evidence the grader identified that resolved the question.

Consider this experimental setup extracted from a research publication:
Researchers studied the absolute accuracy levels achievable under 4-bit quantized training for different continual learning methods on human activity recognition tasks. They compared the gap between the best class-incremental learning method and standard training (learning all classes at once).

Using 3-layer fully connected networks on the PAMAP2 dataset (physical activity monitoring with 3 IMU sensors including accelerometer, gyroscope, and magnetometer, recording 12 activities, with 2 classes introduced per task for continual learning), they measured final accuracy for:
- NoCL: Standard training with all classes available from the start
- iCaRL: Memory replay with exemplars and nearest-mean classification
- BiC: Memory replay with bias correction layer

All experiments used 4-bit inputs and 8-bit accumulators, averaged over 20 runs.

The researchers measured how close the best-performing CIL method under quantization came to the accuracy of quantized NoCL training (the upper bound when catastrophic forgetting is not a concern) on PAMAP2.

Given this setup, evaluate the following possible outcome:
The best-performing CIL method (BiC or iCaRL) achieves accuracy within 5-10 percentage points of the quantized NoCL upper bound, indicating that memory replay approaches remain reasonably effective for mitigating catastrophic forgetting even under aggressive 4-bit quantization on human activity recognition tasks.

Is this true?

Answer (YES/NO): YES